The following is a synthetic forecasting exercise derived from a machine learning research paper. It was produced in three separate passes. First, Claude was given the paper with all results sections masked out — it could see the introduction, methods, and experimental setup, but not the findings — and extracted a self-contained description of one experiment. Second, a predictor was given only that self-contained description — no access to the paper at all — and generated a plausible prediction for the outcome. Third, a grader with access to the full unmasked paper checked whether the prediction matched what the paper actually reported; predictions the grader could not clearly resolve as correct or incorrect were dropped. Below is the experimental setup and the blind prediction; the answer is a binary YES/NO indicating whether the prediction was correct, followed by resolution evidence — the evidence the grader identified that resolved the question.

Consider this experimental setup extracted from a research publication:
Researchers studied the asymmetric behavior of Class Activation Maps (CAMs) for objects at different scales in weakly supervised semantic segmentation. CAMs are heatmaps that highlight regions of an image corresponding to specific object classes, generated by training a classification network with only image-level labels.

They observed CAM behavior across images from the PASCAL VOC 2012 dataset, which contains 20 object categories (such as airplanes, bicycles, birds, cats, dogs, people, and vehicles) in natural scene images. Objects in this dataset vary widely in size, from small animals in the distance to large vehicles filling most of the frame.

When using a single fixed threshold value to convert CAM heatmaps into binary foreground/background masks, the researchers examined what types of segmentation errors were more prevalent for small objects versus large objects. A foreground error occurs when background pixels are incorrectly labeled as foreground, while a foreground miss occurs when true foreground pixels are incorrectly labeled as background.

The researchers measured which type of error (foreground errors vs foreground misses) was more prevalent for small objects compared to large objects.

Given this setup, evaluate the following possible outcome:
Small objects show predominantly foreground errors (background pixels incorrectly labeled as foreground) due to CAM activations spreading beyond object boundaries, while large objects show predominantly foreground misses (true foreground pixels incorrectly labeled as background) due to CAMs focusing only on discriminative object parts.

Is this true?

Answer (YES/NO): YES